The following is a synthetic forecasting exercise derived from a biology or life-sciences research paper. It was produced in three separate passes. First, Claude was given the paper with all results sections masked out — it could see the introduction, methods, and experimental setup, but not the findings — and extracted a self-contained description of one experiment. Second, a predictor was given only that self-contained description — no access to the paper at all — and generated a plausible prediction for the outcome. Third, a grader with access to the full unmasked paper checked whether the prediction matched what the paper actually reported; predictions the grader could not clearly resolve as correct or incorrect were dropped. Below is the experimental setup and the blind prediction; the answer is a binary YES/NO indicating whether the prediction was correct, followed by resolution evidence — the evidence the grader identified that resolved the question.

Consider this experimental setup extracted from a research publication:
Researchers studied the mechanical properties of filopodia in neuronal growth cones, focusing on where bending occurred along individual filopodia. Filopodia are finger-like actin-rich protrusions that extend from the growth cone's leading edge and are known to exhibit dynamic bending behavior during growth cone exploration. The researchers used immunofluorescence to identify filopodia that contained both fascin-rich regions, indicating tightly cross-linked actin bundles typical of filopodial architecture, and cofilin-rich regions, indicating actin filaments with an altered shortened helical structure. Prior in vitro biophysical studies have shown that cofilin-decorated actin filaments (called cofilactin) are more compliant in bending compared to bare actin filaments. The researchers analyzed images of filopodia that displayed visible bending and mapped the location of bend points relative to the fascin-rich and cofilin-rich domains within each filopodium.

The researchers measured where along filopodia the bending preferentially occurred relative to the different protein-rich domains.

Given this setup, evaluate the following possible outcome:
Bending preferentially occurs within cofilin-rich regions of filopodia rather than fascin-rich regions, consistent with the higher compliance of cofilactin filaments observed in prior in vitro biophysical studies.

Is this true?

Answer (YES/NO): NO